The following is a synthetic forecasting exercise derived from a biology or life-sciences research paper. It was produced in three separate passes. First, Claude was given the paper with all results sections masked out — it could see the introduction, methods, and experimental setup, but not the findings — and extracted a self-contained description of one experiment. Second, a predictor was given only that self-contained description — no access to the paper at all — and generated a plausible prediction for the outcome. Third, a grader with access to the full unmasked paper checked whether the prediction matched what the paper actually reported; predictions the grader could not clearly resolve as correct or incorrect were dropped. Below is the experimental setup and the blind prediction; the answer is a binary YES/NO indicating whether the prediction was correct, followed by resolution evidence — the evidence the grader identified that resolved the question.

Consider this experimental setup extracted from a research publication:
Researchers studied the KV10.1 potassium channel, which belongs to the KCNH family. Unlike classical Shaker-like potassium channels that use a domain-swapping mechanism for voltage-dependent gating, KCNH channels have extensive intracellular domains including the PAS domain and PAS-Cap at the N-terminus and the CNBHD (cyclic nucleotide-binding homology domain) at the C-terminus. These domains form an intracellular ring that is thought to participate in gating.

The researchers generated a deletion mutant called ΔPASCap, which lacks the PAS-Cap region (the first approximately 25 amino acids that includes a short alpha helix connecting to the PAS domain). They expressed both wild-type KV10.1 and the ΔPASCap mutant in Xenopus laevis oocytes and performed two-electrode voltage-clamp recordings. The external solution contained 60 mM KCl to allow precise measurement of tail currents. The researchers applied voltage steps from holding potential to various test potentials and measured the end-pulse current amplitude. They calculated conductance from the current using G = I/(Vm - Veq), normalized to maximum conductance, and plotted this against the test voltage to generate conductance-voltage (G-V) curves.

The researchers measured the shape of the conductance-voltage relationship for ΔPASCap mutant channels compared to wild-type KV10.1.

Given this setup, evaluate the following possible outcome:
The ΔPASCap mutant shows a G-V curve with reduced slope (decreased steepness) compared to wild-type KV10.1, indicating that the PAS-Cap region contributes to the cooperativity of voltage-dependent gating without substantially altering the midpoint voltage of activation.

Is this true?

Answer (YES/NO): NO